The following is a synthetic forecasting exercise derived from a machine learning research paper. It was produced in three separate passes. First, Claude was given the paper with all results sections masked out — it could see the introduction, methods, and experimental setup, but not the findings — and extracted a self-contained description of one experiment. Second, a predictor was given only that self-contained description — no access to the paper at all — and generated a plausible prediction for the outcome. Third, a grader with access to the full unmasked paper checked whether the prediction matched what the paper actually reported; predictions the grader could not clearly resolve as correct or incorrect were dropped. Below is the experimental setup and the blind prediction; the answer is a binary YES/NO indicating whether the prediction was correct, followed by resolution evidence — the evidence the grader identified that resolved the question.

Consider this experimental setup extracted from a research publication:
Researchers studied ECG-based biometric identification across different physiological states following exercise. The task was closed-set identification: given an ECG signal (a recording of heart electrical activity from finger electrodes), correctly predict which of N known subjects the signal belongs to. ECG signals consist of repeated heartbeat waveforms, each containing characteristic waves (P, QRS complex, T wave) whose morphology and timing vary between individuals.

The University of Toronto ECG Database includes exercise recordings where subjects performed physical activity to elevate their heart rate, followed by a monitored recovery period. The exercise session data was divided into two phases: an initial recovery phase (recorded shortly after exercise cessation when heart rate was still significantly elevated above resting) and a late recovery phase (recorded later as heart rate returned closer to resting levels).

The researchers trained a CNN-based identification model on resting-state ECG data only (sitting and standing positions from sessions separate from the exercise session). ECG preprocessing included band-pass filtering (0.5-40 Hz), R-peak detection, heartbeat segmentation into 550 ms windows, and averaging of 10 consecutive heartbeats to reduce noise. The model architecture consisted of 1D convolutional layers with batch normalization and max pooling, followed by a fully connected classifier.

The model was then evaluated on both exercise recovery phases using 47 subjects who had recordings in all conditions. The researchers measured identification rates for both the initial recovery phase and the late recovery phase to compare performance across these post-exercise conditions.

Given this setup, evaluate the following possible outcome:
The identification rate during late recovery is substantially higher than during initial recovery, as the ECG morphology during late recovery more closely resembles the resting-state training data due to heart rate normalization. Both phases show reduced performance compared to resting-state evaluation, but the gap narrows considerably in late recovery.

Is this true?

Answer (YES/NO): YES